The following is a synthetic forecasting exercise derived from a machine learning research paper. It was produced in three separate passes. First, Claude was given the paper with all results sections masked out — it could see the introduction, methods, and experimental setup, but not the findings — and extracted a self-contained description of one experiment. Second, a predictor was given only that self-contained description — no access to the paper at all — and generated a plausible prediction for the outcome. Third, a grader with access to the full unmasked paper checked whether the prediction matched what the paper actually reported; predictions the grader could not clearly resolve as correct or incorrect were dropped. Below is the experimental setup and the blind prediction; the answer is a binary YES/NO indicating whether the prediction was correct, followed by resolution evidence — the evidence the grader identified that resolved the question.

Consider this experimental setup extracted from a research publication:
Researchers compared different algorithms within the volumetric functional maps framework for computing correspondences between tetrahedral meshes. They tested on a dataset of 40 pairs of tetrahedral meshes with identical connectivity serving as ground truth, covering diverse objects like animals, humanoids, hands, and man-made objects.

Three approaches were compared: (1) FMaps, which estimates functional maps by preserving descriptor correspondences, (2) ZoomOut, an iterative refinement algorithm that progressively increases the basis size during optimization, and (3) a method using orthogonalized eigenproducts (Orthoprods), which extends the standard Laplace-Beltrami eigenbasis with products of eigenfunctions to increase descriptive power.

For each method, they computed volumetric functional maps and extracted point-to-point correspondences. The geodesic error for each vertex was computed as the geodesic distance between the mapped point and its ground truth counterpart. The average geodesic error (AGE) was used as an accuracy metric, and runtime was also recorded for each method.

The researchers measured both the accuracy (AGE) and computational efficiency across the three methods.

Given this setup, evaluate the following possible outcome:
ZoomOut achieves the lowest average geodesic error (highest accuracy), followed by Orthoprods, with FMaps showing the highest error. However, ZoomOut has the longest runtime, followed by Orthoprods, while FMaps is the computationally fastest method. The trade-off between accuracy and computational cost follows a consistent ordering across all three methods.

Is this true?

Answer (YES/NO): NO